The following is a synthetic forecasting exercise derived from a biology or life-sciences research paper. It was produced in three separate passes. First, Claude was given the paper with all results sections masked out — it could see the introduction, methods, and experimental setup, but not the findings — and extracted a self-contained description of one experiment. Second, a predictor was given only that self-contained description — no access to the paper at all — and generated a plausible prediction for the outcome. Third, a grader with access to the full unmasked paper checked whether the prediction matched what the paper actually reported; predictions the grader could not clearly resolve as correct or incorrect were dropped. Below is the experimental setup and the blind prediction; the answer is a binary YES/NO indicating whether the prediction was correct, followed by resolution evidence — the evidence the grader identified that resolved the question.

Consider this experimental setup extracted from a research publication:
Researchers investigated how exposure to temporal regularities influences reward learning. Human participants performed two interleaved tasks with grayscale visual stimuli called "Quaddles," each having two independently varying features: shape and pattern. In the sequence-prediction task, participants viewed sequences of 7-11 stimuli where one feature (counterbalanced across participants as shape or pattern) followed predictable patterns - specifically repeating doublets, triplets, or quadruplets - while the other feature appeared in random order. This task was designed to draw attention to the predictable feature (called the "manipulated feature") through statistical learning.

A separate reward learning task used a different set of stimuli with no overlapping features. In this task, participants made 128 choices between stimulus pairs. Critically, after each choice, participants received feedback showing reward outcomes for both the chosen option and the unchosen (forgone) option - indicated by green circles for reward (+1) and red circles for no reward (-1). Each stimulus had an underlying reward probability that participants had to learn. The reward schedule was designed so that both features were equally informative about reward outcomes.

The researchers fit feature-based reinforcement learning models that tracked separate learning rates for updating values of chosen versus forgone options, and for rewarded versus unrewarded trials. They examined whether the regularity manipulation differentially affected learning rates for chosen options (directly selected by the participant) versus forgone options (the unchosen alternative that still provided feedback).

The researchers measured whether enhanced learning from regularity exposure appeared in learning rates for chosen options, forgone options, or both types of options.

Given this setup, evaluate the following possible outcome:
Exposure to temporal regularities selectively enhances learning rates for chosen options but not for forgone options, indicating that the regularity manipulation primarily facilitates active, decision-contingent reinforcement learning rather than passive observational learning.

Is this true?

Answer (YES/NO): NO